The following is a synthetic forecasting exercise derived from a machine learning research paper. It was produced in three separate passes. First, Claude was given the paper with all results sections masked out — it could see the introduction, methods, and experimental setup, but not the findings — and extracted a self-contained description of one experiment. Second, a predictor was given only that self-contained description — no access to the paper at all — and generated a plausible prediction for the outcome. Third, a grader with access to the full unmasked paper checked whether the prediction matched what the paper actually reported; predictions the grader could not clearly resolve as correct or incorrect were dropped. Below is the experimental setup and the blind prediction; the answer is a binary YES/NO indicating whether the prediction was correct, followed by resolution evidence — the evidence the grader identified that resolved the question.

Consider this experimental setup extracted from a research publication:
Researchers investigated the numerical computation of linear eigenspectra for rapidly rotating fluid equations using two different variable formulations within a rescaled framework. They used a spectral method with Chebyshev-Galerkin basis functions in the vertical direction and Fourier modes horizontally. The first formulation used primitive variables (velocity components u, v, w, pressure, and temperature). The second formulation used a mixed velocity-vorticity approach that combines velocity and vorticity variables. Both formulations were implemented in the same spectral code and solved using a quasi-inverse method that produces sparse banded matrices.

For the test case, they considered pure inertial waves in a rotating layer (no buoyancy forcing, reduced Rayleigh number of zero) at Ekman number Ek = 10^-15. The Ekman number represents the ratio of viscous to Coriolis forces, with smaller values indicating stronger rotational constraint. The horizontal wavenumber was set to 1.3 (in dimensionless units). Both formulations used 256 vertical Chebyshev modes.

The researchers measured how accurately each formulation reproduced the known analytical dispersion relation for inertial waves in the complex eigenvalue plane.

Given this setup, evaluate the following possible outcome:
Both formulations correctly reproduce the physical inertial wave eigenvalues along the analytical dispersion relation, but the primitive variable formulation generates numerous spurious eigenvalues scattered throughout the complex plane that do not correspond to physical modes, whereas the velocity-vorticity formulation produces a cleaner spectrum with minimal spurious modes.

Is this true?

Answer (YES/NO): NO